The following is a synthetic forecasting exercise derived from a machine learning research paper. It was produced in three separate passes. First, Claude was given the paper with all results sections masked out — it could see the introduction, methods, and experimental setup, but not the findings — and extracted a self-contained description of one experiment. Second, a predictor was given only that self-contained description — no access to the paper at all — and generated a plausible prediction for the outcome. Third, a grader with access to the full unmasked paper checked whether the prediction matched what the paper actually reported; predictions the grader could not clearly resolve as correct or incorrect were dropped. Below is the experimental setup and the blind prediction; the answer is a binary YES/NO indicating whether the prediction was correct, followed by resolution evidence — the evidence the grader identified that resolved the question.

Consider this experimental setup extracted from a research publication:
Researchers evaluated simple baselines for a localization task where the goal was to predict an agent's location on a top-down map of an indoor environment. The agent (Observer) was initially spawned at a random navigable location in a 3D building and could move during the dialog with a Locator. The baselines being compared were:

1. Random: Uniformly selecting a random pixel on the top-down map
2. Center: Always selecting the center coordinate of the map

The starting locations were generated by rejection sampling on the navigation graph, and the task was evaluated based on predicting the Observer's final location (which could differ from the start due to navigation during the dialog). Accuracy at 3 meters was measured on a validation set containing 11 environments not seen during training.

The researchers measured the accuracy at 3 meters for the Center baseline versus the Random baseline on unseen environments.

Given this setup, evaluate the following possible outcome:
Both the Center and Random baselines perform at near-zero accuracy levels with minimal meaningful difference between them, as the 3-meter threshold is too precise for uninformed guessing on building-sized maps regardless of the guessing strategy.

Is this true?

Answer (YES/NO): NO